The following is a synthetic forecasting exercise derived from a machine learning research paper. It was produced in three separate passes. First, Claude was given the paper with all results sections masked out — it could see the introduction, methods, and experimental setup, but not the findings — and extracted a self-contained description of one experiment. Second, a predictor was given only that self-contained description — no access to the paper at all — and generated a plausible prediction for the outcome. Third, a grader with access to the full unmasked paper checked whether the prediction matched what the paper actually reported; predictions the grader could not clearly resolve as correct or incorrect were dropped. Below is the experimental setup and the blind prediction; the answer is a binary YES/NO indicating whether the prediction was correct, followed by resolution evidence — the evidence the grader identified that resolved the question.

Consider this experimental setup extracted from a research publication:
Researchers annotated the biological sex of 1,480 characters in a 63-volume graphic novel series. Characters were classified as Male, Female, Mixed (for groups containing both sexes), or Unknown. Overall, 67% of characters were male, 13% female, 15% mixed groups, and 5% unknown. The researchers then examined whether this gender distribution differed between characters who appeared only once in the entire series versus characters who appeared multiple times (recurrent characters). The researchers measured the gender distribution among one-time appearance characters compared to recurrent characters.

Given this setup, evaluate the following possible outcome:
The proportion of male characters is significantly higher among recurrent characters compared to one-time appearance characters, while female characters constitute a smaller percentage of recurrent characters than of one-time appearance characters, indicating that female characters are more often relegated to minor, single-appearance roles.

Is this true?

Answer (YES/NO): YES